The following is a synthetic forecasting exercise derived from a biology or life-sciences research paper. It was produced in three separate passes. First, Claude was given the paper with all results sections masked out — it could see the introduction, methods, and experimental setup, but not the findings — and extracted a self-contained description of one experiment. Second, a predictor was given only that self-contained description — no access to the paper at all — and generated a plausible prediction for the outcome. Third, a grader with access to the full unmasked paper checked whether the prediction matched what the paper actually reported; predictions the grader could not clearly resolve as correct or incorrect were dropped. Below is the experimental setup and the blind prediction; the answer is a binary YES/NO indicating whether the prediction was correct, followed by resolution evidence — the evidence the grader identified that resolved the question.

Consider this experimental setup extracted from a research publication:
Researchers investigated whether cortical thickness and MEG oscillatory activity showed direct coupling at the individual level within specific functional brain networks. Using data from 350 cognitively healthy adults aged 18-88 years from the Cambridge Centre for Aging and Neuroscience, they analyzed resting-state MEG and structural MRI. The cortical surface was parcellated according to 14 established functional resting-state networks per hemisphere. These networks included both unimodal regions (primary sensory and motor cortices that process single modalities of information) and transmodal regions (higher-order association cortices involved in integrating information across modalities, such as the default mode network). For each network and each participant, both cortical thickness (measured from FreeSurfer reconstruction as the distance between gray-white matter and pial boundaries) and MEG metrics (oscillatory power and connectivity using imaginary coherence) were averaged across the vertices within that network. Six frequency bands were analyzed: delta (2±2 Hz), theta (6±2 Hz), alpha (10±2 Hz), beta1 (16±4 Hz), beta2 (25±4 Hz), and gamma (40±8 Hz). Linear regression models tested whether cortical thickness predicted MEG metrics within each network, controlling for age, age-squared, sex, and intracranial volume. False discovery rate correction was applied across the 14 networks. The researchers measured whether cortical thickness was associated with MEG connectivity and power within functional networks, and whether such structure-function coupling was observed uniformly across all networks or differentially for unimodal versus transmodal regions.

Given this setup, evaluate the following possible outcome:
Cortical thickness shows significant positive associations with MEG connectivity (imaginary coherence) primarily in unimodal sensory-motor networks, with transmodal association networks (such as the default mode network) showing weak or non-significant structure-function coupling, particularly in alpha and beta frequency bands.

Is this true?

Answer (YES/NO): NO